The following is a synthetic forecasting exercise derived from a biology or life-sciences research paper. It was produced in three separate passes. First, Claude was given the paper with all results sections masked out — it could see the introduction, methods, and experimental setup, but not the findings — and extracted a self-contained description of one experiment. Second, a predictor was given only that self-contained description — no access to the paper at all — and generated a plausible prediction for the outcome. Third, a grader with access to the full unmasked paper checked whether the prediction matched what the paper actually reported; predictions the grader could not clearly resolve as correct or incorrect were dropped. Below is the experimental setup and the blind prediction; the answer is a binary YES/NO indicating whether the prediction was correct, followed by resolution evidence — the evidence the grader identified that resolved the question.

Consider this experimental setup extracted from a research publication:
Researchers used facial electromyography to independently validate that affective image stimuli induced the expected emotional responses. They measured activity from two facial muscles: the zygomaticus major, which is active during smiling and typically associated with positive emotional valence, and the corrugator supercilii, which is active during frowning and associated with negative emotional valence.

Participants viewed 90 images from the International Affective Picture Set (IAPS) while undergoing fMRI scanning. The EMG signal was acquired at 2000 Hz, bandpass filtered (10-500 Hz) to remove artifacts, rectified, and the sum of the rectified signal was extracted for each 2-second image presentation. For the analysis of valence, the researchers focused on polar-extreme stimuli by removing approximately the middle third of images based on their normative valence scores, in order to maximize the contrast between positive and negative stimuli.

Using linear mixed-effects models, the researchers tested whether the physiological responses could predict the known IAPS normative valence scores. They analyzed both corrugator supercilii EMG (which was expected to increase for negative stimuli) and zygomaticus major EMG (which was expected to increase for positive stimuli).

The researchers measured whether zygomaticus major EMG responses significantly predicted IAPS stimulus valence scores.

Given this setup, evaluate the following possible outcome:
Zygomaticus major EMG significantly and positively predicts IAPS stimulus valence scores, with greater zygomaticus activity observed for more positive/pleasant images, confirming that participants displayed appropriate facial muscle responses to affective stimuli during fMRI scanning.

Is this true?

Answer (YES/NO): NO